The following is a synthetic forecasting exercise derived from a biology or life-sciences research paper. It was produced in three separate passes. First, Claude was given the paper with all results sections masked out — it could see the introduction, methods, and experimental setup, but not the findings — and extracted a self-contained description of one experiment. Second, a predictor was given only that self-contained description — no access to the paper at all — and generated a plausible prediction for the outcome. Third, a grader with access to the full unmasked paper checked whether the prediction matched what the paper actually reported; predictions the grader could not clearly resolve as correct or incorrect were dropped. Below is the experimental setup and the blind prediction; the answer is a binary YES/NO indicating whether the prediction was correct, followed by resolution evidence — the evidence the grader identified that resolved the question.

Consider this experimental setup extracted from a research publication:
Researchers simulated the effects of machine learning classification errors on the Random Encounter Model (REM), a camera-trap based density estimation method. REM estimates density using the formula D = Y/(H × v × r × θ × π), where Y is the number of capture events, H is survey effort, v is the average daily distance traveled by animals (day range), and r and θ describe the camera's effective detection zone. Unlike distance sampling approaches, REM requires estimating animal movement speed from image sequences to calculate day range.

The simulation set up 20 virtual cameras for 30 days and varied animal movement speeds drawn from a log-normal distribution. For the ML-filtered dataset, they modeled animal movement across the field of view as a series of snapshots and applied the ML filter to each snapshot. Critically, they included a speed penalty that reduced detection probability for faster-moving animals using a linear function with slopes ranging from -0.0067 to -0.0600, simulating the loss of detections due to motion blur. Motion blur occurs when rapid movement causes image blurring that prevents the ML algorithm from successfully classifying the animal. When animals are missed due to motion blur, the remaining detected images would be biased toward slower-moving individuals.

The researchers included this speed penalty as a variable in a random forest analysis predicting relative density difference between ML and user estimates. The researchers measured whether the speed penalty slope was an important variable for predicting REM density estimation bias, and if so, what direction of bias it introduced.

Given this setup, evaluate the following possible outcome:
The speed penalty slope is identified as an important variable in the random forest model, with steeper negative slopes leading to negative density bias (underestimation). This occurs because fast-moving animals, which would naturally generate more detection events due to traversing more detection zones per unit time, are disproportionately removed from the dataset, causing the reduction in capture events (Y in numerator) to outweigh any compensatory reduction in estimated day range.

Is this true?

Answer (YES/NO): NO